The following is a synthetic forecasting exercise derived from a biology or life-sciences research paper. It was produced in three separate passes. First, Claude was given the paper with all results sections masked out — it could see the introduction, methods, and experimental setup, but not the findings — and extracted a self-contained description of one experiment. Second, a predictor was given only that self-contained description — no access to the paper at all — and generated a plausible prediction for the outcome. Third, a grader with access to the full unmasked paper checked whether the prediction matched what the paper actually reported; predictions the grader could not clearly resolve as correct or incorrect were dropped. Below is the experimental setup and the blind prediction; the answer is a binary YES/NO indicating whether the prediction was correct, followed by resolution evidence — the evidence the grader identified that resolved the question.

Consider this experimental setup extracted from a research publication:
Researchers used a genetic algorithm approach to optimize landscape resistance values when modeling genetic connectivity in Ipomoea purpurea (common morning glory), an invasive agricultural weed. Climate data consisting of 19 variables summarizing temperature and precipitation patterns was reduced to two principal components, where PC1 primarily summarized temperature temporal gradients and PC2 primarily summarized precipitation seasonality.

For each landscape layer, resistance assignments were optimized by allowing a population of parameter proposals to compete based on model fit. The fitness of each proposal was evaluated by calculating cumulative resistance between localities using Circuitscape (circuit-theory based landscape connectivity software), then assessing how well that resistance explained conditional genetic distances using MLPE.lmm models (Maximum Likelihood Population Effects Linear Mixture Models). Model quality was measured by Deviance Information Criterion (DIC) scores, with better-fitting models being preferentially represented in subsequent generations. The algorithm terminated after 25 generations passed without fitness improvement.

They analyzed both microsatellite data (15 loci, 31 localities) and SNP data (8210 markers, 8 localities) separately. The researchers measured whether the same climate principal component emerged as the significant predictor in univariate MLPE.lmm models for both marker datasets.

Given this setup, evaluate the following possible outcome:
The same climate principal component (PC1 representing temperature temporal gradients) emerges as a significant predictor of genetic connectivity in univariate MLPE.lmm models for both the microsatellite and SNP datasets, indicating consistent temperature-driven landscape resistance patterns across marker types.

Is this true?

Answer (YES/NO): NO